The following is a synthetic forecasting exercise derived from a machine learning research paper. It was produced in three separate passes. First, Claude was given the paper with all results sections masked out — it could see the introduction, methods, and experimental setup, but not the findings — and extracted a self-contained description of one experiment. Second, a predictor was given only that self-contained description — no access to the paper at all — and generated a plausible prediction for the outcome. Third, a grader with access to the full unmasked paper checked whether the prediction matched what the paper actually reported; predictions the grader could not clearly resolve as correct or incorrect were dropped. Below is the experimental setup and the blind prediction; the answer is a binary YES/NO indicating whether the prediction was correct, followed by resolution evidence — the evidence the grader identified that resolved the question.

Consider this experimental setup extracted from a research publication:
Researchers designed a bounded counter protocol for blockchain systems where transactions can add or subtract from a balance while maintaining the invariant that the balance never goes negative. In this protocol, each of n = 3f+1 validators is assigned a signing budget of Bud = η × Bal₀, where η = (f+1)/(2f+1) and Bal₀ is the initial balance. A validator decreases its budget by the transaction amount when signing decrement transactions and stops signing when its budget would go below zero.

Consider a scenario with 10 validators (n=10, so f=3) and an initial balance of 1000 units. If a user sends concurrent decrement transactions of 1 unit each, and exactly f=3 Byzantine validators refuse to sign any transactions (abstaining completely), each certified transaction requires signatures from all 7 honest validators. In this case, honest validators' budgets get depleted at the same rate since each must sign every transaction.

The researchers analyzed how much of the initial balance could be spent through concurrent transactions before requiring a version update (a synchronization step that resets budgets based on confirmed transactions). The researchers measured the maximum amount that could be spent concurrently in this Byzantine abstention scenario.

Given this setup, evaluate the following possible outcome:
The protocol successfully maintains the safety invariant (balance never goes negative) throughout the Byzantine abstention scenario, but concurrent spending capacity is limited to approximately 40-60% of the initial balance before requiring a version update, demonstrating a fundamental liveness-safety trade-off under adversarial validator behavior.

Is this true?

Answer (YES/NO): YES